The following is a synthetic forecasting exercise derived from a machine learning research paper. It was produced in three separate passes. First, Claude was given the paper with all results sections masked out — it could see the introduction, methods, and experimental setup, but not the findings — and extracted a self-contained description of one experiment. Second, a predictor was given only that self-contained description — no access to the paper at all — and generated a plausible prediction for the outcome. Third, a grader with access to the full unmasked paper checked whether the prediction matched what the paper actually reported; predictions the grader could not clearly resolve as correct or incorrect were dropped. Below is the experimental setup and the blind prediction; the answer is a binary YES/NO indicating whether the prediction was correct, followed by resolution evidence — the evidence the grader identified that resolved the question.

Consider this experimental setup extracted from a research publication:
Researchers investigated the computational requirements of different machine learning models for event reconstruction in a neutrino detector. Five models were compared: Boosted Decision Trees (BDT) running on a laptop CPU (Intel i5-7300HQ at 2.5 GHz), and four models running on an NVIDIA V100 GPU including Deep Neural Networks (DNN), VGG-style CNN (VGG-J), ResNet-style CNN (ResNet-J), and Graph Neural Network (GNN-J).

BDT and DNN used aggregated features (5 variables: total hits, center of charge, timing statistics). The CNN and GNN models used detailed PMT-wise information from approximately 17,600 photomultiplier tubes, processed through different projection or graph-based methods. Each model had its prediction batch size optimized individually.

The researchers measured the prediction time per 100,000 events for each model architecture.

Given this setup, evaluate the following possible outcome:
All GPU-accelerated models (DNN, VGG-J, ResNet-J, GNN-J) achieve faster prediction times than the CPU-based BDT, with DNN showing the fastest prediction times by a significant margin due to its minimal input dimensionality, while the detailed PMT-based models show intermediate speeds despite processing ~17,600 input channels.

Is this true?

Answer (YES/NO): NO